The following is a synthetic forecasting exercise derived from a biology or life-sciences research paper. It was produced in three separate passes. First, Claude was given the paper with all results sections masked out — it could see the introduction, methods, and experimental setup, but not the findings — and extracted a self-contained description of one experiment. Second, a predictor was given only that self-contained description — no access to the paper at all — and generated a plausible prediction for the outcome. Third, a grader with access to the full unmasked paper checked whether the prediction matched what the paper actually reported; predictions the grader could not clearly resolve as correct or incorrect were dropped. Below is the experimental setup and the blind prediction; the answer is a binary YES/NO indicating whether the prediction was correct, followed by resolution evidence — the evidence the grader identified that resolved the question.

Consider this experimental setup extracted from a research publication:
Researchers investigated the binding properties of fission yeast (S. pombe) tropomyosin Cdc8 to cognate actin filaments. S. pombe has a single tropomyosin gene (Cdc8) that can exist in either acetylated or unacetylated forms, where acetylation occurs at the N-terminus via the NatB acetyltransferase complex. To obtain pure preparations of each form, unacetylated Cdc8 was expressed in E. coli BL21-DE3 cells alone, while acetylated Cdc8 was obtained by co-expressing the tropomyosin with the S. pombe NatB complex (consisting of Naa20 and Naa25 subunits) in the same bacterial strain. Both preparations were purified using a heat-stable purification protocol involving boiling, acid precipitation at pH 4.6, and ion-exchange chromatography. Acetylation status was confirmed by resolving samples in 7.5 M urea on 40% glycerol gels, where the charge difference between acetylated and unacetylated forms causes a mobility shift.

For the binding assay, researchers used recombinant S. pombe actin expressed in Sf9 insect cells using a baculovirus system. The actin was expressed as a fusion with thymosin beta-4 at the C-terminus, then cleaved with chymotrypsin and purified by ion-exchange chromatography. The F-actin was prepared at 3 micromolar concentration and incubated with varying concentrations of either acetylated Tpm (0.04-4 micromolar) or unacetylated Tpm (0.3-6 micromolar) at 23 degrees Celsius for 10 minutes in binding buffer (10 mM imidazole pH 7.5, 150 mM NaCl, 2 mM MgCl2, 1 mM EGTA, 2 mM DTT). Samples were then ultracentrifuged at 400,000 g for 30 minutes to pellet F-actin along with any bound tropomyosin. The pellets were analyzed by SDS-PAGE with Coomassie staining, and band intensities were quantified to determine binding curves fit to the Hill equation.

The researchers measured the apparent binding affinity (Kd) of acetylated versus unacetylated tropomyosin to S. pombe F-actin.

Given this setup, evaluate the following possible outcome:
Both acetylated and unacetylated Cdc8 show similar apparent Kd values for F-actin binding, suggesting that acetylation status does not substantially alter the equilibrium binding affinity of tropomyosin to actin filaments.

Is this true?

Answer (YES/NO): NO